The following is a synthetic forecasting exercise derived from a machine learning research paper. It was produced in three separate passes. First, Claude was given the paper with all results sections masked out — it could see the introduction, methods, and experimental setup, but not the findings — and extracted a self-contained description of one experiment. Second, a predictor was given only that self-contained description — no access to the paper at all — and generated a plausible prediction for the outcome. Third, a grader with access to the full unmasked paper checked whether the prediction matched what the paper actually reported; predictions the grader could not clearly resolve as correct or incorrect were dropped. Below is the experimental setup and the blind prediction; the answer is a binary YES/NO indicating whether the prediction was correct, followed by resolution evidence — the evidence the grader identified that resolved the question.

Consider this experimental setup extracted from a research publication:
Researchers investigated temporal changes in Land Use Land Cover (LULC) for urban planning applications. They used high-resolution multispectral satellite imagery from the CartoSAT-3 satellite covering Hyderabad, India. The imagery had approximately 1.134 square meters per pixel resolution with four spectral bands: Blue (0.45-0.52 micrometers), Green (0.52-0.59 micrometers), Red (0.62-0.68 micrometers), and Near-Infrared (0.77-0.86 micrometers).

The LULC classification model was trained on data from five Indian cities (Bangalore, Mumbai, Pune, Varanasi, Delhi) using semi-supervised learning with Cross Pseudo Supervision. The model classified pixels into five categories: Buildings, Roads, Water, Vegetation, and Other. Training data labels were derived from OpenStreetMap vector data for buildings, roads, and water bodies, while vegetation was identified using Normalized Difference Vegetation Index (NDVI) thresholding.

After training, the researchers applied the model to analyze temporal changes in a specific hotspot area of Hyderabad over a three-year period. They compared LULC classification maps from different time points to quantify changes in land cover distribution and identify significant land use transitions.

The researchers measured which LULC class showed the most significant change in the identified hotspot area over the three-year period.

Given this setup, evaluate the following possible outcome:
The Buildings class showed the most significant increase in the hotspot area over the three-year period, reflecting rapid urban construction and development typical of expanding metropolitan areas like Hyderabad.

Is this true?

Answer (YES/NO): NO